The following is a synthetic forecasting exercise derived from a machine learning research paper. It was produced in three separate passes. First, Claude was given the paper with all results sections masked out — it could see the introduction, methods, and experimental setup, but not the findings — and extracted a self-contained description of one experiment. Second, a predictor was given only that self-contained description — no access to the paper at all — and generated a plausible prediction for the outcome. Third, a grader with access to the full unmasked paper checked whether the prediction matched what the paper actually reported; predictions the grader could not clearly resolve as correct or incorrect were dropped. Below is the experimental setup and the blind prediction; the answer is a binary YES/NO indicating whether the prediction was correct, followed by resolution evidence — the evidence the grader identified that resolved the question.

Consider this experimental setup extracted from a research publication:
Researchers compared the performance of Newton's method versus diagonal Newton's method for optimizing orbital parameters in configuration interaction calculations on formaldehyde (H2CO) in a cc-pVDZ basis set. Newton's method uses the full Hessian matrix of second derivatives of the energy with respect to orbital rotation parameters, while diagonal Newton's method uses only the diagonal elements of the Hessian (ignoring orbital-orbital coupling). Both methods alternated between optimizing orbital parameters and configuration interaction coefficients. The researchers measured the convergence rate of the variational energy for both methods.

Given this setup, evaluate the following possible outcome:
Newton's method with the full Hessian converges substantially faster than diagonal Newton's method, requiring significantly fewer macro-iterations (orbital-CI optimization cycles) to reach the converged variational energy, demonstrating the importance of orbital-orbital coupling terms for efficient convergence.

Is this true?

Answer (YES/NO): NO